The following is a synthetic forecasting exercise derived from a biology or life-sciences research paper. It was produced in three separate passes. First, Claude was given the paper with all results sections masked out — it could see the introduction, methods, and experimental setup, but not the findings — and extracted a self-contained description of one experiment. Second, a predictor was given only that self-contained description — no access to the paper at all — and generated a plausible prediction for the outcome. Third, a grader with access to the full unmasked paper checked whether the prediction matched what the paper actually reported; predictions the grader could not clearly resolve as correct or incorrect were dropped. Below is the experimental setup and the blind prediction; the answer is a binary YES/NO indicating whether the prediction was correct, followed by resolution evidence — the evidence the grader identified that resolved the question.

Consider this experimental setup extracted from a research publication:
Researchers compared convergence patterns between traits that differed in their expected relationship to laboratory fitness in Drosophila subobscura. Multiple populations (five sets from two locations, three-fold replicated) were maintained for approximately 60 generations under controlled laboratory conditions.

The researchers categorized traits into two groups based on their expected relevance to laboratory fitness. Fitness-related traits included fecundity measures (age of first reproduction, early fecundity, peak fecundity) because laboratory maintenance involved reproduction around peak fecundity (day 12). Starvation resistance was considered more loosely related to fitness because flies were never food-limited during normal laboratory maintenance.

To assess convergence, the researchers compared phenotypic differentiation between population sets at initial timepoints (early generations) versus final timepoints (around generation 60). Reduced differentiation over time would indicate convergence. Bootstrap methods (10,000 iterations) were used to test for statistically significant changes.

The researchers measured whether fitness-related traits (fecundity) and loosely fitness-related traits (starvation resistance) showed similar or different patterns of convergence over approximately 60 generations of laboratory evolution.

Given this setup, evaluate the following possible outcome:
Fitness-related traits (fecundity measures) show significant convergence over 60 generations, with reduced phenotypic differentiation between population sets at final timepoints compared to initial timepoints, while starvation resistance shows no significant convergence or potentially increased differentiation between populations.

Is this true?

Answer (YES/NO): NO